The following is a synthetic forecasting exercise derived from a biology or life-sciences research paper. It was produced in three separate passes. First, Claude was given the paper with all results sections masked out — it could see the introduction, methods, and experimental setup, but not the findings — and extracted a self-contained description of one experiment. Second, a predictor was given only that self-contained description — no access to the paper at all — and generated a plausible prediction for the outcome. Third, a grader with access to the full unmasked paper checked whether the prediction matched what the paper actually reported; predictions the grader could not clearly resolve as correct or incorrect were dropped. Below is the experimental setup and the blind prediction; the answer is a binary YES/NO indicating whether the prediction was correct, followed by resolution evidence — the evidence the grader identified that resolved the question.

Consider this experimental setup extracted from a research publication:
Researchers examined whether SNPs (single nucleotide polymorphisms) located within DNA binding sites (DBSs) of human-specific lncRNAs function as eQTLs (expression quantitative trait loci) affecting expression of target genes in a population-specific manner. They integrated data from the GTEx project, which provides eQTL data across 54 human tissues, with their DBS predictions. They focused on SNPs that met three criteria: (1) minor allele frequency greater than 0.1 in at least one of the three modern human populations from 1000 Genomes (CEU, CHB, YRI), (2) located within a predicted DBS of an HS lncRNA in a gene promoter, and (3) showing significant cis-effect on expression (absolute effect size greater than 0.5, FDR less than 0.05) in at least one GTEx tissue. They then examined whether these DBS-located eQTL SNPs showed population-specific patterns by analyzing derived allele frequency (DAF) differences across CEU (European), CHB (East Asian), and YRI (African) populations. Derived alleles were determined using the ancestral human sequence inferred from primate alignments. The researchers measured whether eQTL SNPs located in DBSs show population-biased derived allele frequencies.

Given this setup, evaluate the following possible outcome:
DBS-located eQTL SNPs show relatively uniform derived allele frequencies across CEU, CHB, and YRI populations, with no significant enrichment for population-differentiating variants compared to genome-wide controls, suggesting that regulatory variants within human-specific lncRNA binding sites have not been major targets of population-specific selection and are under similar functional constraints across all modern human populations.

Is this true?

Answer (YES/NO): NO